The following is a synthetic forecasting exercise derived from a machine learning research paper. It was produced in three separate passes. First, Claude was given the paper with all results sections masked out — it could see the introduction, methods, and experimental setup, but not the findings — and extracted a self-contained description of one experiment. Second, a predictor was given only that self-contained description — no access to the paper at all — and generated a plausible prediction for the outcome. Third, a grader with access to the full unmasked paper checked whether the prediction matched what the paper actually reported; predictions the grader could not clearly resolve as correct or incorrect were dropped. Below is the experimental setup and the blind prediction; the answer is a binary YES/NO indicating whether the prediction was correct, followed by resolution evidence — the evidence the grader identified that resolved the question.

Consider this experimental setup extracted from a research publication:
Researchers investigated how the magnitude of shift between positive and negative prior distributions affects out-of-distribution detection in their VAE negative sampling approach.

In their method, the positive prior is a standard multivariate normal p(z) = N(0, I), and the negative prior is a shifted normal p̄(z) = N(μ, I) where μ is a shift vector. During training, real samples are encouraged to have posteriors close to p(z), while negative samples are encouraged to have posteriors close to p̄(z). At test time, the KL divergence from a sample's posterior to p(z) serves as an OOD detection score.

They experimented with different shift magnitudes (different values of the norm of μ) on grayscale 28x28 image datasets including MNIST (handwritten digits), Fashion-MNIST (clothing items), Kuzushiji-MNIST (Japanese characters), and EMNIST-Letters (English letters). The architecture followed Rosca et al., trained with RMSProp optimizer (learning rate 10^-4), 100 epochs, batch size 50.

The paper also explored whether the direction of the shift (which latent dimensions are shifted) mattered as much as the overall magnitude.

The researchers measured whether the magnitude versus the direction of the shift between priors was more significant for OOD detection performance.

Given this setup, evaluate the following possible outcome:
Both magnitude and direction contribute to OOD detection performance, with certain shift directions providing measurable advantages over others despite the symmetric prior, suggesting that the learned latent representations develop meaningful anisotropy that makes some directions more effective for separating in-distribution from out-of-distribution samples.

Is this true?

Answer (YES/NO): NO